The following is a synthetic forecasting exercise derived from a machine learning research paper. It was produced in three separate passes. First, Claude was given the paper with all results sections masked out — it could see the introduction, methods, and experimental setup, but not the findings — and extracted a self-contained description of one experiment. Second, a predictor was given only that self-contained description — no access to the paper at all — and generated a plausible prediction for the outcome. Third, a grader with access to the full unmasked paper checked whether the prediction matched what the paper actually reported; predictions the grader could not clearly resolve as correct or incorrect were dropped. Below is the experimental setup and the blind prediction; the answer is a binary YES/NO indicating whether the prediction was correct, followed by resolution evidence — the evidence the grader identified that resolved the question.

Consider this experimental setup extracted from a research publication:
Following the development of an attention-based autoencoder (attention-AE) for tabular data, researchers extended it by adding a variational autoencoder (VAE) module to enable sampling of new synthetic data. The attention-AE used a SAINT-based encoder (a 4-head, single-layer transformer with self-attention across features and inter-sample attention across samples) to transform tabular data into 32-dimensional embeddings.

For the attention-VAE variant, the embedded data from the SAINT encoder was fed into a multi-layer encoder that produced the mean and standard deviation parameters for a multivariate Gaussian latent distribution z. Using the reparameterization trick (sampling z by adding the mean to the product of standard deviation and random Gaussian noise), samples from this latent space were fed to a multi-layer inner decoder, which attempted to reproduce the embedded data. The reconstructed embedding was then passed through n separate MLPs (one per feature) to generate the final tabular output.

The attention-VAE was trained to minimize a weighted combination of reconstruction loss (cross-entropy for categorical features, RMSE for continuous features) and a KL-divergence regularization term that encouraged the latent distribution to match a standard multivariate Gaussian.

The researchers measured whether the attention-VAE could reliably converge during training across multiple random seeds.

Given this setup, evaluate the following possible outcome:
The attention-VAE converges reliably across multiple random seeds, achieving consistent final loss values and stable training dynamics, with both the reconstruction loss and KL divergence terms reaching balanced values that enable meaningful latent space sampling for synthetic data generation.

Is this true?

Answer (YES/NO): NO